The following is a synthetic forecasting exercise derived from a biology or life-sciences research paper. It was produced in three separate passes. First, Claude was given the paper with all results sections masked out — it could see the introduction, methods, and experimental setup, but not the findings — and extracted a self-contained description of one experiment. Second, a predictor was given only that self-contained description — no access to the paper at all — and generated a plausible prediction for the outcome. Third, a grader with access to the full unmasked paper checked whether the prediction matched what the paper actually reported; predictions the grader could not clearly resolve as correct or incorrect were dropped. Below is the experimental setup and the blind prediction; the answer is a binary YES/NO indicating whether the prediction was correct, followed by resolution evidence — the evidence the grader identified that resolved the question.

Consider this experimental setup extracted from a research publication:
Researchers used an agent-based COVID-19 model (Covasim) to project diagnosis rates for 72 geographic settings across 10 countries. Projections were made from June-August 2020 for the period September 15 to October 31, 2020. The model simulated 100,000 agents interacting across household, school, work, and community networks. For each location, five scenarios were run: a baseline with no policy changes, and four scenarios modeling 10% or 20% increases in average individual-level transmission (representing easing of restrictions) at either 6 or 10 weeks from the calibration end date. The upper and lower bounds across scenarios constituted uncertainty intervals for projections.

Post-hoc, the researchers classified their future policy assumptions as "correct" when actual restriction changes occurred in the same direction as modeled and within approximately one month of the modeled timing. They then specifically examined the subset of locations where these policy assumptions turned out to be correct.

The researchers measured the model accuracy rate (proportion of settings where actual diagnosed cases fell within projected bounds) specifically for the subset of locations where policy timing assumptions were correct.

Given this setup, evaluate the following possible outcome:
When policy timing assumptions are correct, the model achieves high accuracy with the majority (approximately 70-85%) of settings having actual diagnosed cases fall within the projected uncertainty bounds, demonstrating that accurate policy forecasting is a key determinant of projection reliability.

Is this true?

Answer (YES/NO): NO